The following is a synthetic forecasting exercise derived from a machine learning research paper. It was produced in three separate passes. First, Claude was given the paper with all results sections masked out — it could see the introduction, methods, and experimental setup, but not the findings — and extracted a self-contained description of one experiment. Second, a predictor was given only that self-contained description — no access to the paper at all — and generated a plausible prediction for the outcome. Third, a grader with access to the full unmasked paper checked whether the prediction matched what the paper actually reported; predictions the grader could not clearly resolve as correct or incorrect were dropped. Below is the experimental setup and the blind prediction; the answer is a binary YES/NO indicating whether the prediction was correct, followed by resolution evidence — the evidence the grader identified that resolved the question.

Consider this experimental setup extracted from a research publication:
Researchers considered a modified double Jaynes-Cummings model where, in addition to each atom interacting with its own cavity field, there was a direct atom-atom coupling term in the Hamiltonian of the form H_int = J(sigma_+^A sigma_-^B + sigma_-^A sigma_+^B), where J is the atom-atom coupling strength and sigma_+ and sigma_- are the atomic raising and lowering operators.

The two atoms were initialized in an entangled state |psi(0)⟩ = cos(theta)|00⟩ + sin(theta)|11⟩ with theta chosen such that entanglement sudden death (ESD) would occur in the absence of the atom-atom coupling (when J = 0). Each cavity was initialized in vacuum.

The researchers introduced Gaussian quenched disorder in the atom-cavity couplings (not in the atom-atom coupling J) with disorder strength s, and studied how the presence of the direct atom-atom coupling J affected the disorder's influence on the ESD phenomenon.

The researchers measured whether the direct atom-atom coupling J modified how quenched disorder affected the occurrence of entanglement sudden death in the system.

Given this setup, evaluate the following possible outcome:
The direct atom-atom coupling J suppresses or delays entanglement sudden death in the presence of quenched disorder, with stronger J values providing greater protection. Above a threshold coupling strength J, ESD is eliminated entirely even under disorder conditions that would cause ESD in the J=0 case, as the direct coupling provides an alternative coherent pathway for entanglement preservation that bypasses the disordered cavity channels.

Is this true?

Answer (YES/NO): NO